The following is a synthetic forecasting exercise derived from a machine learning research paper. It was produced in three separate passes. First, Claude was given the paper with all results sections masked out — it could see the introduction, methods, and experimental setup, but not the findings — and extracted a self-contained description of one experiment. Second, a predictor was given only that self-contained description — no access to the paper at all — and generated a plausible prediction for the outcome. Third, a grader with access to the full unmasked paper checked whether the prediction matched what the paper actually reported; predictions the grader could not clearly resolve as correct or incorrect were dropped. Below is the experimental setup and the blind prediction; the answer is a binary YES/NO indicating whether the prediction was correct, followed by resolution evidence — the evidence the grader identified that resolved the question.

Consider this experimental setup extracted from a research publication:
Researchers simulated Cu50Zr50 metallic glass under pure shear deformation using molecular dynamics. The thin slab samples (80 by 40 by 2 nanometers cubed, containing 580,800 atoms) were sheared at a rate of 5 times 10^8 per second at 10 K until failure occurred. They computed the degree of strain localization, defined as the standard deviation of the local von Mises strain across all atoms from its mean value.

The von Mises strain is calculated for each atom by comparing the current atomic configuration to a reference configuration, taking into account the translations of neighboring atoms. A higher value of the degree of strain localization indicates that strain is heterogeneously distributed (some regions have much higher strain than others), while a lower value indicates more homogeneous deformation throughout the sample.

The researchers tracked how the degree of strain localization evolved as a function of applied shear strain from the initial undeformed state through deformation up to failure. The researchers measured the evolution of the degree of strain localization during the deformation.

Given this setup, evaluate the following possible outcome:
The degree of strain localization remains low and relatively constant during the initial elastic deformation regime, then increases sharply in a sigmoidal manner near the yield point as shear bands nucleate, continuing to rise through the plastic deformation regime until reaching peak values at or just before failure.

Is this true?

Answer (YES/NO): NO